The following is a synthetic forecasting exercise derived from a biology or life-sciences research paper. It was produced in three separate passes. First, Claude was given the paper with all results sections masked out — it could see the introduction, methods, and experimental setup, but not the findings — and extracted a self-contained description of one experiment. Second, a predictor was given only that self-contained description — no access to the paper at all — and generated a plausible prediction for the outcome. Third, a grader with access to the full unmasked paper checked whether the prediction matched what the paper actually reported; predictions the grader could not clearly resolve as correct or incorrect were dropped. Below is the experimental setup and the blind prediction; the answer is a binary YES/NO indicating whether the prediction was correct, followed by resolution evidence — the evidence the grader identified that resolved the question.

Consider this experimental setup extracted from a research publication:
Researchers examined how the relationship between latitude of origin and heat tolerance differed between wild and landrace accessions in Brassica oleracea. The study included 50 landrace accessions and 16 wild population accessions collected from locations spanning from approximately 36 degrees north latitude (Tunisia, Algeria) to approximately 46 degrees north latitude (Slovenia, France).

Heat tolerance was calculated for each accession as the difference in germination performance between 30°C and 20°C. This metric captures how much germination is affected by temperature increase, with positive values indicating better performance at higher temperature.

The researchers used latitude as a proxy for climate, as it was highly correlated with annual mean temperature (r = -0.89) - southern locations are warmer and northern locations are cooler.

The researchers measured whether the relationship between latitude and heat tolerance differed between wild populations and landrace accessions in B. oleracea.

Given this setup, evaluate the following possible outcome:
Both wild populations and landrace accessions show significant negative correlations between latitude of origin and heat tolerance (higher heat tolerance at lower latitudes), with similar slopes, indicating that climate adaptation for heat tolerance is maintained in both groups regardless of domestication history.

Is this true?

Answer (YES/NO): NO